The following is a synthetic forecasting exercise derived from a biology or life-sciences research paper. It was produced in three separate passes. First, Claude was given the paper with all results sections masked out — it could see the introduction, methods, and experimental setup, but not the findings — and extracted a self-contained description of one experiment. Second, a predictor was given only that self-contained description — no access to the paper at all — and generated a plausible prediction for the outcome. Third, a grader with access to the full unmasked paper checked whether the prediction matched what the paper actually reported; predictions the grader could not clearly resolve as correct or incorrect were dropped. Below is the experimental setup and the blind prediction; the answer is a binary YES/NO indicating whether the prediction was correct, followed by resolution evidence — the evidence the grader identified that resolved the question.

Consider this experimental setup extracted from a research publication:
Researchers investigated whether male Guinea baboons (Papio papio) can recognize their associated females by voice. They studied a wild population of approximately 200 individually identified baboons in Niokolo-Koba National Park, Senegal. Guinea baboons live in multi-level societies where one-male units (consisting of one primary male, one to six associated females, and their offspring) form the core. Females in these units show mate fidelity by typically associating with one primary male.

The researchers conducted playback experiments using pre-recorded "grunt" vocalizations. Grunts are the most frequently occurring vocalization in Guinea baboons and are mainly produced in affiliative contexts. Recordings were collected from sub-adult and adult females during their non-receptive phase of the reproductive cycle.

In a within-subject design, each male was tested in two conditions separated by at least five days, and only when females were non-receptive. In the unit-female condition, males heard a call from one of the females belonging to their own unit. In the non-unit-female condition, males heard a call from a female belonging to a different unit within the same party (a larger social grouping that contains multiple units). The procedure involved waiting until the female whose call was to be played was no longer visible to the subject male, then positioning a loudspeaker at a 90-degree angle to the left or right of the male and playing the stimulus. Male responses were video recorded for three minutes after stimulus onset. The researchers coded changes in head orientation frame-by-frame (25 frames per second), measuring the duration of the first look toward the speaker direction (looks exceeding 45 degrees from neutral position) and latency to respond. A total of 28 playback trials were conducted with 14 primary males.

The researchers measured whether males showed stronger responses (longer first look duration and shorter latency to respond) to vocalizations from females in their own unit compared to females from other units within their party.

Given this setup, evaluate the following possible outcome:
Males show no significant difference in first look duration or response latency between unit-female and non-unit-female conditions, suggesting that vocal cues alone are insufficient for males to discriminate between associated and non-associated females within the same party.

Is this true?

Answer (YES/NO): NO